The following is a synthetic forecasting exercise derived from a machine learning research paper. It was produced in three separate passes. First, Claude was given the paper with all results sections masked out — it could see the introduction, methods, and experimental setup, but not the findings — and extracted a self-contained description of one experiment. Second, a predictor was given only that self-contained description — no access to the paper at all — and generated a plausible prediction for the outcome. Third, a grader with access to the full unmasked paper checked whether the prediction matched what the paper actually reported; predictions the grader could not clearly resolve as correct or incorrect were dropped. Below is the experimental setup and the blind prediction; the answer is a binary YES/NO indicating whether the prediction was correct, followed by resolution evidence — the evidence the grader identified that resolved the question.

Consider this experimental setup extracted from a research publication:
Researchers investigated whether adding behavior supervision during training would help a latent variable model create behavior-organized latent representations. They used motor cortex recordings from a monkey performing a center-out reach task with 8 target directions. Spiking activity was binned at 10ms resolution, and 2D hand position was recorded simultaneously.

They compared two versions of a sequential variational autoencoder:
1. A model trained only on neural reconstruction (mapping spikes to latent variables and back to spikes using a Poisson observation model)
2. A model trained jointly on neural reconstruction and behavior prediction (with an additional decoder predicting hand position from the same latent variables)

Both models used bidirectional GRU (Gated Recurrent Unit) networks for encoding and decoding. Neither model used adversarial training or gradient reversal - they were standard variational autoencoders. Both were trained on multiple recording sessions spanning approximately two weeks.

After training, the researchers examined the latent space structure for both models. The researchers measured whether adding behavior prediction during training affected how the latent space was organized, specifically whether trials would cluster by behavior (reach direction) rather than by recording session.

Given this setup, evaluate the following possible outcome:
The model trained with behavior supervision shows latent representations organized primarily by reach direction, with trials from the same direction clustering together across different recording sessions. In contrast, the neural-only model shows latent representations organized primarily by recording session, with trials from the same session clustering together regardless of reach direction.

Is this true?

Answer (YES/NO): NO